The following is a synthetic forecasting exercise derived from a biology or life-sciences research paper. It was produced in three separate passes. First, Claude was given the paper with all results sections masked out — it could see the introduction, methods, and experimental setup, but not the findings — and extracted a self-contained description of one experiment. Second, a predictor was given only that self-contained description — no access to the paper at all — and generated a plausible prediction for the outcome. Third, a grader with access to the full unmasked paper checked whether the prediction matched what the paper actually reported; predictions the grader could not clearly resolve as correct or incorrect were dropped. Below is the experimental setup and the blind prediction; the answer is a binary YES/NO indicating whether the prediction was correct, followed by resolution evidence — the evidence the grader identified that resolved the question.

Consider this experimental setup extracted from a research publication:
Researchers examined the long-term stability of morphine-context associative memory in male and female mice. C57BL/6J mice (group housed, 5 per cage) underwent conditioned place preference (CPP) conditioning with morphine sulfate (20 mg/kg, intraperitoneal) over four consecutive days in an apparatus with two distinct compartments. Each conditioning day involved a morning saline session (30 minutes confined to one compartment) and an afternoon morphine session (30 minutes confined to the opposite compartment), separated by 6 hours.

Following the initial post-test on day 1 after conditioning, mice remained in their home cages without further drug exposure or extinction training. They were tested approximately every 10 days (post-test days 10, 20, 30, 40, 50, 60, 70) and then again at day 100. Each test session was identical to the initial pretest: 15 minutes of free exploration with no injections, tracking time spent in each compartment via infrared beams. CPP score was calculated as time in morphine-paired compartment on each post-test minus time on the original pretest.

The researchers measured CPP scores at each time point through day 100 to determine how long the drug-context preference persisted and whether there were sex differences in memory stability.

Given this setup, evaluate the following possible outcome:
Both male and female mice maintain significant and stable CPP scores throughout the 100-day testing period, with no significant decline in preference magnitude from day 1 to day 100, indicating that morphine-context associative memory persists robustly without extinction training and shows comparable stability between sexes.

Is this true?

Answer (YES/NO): NO